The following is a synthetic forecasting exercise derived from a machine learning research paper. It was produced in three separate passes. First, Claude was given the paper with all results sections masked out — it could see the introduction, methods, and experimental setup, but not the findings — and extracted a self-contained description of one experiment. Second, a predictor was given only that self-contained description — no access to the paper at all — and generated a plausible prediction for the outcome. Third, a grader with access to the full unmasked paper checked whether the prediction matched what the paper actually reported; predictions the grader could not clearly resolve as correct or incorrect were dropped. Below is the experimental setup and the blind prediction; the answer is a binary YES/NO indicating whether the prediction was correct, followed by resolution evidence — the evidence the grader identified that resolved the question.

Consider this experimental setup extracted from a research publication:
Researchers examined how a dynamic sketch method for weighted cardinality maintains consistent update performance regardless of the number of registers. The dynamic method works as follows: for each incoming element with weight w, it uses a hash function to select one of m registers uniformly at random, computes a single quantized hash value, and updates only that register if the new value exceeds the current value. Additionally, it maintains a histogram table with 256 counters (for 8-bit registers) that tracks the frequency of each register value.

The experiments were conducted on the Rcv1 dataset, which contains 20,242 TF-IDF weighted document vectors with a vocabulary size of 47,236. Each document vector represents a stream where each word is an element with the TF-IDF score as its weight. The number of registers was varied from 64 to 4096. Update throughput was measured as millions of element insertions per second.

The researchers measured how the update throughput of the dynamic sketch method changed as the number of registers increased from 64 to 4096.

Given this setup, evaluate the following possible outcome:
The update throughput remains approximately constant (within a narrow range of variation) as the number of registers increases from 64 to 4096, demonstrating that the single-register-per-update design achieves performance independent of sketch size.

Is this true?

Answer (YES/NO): YES